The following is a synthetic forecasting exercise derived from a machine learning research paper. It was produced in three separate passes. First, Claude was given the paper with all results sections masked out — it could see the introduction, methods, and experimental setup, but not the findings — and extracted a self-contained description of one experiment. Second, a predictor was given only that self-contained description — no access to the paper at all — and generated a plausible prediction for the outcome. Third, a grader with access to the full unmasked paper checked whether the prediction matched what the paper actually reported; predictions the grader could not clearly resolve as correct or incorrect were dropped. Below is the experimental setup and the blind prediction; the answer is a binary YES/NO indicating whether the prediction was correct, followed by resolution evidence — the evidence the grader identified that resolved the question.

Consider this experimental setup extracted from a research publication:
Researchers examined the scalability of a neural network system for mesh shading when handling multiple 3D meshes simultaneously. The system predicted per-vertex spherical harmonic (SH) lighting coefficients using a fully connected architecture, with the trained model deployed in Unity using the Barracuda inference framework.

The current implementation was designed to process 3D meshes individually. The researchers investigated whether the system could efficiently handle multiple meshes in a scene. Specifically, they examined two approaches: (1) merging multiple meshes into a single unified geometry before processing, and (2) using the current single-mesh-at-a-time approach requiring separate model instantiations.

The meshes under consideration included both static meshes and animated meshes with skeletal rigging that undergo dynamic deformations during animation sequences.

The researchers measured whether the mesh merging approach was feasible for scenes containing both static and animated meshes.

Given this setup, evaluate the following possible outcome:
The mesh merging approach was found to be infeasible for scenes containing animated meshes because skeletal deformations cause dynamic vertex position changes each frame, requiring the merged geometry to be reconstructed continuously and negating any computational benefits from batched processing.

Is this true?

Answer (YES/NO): NO